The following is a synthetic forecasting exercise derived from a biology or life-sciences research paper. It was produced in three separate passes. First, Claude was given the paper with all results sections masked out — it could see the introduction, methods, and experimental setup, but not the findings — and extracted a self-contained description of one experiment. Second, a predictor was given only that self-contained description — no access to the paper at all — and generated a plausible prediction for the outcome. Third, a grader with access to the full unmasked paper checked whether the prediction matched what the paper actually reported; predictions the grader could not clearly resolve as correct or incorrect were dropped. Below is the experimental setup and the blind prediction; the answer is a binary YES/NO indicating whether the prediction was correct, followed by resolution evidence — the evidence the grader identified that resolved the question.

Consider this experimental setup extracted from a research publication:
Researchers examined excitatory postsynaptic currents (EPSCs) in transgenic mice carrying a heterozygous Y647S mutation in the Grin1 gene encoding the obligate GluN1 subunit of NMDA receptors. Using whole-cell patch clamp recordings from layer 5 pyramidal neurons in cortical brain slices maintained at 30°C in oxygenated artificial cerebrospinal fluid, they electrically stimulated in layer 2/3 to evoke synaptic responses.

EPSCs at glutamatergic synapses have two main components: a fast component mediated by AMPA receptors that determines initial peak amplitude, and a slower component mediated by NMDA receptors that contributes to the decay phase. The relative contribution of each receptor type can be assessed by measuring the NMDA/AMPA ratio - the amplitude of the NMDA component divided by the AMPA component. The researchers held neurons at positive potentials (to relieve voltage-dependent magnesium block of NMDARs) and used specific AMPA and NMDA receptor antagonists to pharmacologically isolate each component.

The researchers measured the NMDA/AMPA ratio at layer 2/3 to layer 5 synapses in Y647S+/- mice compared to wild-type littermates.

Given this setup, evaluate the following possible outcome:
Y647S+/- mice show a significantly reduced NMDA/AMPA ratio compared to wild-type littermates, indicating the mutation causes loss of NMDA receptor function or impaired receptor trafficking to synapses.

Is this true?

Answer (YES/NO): YES